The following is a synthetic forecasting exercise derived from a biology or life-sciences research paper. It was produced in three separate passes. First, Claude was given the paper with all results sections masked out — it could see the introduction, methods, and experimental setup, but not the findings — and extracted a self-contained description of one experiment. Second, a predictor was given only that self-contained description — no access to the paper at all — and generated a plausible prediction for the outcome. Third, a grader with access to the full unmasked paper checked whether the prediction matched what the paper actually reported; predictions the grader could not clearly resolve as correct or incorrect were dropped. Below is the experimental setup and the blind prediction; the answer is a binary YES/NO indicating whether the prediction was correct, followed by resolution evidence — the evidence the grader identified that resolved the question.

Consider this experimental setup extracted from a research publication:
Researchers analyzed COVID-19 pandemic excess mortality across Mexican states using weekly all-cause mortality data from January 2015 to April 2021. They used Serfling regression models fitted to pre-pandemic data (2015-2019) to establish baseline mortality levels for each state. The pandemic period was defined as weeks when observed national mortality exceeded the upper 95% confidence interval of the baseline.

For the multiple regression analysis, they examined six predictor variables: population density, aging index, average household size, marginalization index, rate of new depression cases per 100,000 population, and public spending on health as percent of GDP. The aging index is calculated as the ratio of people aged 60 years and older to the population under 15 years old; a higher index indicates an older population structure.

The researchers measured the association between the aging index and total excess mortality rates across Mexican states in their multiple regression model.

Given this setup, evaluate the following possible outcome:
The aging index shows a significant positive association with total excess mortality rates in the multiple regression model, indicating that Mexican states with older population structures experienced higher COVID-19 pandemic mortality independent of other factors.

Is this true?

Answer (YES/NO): YES